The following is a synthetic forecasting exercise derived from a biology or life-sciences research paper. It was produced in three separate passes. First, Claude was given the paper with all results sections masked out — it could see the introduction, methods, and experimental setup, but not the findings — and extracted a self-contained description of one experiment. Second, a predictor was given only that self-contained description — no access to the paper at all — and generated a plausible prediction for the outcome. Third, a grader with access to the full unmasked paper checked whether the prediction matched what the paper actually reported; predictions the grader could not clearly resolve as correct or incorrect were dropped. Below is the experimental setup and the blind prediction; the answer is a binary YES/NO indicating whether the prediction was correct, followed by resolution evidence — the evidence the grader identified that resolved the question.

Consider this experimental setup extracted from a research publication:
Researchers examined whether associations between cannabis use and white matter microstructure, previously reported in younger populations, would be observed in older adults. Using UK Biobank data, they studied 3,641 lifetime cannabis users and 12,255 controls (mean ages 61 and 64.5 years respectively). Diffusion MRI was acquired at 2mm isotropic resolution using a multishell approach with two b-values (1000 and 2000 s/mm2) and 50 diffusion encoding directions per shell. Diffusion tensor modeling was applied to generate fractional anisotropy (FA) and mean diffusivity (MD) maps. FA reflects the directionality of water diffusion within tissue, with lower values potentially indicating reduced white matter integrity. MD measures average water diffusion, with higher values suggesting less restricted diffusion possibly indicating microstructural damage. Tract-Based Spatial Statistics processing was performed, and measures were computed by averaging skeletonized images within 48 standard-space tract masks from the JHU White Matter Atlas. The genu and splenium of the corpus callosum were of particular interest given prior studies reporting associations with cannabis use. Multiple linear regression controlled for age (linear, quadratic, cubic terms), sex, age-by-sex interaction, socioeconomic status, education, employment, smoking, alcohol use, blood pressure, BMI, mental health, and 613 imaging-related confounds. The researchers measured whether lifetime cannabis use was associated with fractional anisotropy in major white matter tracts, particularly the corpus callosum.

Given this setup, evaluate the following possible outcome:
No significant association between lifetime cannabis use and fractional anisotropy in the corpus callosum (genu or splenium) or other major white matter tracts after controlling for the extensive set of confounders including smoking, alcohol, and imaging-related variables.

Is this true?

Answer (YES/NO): NO